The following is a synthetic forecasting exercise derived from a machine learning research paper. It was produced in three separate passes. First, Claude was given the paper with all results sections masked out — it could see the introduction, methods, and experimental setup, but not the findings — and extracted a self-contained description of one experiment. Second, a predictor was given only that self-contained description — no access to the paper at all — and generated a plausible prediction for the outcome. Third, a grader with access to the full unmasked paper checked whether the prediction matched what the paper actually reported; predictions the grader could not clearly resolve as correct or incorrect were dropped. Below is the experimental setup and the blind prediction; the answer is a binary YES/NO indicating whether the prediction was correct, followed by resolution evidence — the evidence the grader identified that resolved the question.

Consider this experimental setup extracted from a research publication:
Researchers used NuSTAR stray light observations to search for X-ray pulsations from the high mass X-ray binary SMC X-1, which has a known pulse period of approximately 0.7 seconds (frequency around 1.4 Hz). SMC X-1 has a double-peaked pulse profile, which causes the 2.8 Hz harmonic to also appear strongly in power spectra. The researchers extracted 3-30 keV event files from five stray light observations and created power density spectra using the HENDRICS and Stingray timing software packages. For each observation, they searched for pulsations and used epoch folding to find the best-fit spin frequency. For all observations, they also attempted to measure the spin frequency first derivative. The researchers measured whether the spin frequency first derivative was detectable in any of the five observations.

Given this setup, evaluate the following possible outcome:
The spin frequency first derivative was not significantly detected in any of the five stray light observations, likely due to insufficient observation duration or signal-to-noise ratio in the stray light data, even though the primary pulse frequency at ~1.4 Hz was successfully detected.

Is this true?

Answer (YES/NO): YES